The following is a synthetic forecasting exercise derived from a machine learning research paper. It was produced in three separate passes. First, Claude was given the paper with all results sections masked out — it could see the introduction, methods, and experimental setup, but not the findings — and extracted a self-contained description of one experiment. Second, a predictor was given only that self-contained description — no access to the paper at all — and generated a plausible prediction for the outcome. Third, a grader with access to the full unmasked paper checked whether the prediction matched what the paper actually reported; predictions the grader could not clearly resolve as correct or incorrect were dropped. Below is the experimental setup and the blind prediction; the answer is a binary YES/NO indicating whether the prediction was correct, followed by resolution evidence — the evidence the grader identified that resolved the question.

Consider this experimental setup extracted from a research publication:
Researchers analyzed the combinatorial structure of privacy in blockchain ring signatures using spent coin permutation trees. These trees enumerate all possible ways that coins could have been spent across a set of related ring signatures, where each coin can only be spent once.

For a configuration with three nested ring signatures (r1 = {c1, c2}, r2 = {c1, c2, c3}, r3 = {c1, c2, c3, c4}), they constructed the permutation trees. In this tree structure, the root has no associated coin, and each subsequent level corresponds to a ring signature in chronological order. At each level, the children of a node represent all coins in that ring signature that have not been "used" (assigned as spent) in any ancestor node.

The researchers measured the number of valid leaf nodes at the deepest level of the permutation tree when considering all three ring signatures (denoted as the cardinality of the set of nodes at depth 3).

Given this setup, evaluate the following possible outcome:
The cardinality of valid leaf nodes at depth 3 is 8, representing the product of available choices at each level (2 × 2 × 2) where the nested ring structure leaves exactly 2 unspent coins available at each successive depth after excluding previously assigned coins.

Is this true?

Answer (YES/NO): YES